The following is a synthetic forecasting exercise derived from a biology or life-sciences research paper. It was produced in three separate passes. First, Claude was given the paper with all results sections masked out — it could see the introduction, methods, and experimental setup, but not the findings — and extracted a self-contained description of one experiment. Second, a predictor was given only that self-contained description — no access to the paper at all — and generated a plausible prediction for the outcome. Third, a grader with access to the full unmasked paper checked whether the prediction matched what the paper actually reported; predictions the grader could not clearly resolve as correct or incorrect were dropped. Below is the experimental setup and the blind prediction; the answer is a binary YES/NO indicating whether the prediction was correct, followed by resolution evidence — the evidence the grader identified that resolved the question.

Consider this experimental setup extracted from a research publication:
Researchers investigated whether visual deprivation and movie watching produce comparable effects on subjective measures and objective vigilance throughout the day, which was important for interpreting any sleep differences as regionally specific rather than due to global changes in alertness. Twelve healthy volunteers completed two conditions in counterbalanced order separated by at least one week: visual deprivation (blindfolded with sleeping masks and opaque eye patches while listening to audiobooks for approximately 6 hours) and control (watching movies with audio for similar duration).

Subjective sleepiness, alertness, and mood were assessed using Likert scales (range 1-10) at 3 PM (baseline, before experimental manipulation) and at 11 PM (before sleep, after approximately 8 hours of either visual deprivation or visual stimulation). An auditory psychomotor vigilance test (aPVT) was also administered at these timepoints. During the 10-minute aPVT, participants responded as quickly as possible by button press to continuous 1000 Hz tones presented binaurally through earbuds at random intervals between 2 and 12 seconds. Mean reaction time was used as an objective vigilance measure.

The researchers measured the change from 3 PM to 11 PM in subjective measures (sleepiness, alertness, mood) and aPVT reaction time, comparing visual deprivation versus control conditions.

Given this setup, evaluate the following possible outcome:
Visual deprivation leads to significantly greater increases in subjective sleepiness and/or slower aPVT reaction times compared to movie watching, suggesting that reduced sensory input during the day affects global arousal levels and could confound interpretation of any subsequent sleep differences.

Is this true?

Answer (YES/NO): NO